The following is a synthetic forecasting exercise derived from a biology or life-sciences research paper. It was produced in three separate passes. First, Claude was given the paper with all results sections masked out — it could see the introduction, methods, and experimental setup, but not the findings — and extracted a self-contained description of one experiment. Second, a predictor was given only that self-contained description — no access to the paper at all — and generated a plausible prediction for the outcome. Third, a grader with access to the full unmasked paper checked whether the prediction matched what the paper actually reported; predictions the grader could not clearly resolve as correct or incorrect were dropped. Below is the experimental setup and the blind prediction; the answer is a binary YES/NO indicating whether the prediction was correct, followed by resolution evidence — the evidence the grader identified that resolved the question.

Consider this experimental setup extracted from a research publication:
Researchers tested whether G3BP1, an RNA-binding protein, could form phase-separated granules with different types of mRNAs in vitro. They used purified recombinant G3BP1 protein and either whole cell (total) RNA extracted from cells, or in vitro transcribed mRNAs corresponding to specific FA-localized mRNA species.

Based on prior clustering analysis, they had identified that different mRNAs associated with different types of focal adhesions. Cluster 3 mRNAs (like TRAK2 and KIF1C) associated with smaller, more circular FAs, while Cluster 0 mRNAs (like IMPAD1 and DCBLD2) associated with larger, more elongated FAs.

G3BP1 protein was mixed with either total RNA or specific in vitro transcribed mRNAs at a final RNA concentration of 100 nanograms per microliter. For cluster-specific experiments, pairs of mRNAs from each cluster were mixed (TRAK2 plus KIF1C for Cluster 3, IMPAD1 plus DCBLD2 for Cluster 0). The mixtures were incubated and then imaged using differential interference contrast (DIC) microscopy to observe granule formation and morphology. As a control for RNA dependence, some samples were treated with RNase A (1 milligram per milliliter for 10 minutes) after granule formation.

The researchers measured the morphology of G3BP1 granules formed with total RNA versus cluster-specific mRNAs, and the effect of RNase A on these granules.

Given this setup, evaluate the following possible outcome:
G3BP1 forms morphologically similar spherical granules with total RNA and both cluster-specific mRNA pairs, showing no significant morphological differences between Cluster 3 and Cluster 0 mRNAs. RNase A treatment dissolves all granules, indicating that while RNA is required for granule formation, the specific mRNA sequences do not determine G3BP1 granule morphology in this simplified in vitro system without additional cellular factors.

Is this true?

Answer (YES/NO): NO